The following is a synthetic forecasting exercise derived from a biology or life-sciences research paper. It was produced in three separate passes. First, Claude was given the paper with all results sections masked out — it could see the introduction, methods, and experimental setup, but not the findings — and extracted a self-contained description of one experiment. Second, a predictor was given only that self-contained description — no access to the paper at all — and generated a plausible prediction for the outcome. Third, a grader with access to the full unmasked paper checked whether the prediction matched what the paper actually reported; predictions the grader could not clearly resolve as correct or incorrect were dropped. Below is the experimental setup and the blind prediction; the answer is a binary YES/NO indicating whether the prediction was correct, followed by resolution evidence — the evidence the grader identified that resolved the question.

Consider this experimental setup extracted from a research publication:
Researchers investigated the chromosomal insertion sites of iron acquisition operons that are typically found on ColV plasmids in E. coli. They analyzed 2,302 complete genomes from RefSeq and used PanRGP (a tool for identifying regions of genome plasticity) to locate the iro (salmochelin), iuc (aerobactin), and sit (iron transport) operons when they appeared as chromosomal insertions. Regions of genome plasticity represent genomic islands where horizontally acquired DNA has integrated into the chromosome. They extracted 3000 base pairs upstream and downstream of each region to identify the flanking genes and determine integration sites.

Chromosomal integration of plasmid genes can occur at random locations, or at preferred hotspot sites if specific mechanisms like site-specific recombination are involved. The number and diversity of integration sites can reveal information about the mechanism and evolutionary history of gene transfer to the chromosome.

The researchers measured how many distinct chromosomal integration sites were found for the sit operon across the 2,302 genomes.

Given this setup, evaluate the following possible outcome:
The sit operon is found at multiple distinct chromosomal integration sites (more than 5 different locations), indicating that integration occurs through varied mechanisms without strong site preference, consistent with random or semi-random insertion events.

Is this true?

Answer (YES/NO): YES